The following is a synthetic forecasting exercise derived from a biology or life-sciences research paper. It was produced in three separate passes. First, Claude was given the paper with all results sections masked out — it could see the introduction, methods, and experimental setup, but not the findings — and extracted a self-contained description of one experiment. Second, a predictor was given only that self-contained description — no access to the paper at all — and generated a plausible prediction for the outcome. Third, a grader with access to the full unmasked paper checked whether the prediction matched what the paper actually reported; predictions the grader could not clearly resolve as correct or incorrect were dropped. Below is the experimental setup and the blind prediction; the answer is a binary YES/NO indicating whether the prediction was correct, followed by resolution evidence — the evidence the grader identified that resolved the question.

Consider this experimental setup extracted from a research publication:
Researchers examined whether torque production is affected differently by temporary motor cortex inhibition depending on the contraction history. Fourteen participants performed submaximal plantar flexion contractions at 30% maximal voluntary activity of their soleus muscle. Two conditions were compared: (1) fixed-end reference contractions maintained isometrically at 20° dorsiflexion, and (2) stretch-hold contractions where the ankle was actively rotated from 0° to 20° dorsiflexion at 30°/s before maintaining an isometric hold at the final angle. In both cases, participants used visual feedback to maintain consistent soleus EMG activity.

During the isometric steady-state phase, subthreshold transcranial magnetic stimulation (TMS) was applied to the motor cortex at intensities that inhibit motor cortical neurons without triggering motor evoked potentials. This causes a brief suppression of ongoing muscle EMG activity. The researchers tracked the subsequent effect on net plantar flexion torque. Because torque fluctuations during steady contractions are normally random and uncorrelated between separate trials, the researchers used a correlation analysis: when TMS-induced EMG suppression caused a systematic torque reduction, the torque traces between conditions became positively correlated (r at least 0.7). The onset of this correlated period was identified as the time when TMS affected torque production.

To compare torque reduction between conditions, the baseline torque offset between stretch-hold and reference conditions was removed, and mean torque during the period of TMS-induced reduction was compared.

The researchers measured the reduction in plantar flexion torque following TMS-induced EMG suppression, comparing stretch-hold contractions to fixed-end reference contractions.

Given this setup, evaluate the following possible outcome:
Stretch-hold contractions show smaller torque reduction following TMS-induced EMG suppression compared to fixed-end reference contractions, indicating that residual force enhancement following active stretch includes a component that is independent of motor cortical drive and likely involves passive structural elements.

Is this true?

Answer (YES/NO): NO